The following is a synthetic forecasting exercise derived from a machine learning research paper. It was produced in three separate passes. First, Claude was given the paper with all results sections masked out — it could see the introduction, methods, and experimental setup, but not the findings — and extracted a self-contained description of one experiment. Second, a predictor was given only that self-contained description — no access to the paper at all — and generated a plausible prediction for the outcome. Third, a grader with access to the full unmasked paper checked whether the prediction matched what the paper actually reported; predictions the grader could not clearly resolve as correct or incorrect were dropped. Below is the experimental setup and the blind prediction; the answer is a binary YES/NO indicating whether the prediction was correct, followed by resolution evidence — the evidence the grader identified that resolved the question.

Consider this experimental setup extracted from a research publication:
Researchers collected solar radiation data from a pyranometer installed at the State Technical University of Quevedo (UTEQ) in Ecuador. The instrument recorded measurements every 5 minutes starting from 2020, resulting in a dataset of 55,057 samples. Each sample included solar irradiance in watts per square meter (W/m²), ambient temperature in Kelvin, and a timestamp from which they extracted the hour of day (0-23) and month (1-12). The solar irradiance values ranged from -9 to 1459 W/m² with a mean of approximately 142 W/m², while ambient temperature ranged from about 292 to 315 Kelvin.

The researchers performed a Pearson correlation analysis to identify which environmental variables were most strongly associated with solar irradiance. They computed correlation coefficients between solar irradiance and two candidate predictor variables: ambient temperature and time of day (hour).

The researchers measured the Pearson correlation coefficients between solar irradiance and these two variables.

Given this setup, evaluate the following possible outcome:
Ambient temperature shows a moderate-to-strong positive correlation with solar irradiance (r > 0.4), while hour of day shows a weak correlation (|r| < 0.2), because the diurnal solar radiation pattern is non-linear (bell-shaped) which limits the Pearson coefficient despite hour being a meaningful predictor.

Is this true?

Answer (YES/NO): YES